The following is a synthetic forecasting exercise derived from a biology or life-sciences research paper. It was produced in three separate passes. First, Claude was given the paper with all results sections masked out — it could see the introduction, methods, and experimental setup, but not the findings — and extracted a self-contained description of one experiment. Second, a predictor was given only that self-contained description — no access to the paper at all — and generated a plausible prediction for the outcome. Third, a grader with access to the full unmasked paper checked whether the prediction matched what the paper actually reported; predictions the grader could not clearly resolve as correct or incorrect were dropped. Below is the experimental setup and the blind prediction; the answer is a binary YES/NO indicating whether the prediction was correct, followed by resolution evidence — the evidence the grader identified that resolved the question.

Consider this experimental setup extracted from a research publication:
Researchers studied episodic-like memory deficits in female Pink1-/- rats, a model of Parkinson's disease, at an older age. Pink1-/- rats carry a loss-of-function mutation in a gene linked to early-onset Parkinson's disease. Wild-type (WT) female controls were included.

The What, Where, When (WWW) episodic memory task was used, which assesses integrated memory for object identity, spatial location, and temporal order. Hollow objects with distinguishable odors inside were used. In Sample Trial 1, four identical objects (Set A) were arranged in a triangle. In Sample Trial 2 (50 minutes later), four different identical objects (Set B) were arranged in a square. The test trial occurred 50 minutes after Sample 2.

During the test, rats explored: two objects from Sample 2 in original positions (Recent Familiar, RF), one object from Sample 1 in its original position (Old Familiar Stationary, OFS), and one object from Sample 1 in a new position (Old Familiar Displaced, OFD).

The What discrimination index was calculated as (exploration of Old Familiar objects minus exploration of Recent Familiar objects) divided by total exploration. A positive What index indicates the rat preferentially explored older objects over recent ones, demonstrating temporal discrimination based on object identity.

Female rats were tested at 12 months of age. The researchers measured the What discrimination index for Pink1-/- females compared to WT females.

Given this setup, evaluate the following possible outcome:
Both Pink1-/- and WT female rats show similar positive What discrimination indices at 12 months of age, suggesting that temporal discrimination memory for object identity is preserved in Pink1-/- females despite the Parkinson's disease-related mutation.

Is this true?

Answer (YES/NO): NO